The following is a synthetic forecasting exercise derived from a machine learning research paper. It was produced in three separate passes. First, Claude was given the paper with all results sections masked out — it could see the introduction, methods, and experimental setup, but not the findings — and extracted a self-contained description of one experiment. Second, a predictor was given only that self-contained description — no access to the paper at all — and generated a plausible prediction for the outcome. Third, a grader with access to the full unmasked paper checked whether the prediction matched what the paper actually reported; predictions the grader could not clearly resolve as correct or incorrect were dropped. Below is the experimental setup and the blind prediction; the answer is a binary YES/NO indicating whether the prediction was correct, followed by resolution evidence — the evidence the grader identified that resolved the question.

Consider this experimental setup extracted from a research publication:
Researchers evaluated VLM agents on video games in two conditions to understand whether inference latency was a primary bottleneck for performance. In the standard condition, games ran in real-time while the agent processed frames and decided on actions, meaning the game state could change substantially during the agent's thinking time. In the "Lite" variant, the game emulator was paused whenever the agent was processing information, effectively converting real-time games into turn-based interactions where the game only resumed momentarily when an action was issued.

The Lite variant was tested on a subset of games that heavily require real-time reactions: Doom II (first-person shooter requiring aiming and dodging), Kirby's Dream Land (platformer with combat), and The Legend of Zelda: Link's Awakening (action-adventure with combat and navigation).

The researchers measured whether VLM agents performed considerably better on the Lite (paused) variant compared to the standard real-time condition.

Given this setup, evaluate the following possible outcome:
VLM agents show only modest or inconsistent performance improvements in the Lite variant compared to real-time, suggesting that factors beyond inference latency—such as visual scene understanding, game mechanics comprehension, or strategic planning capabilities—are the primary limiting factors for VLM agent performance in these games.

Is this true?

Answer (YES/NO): NO